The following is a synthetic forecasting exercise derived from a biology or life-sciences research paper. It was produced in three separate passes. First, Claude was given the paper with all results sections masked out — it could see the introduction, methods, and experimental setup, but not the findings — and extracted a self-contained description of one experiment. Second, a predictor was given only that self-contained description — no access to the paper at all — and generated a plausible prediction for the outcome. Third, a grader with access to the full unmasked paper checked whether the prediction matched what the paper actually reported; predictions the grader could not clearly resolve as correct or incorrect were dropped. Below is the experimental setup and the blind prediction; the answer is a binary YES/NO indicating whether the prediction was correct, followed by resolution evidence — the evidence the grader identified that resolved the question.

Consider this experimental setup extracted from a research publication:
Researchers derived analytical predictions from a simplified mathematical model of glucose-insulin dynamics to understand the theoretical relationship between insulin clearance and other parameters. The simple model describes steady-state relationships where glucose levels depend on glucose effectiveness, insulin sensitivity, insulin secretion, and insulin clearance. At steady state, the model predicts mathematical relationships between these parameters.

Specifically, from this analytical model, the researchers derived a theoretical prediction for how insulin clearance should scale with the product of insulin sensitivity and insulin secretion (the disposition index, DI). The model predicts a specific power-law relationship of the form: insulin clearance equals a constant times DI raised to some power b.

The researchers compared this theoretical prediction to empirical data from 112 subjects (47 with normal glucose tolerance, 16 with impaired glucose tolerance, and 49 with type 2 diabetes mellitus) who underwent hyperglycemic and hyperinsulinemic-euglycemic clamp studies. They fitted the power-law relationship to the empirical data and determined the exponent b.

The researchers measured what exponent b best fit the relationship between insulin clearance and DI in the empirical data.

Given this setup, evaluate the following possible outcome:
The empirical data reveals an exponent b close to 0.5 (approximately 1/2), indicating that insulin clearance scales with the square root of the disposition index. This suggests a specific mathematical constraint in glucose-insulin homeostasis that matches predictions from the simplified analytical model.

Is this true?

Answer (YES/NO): YES